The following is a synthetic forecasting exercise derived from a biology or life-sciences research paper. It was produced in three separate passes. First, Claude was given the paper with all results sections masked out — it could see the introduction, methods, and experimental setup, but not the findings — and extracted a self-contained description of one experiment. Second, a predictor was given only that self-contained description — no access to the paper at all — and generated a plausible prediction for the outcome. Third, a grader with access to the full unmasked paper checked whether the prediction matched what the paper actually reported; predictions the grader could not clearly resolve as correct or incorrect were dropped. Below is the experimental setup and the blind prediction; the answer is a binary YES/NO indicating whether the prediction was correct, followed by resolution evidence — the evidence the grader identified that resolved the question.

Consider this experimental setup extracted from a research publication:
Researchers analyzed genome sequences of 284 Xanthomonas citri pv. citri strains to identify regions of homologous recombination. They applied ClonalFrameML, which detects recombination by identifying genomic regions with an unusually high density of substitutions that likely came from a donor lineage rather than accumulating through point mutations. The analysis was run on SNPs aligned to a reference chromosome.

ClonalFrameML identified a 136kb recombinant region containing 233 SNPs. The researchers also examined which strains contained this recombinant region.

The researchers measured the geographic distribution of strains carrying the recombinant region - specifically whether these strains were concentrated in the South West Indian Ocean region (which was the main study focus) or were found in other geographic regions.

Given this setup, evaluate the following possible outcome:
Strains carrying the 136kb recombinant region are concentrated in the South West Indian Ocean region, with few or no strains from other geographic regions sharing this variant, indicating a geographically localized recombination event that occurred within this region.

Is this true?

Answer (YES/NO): NO